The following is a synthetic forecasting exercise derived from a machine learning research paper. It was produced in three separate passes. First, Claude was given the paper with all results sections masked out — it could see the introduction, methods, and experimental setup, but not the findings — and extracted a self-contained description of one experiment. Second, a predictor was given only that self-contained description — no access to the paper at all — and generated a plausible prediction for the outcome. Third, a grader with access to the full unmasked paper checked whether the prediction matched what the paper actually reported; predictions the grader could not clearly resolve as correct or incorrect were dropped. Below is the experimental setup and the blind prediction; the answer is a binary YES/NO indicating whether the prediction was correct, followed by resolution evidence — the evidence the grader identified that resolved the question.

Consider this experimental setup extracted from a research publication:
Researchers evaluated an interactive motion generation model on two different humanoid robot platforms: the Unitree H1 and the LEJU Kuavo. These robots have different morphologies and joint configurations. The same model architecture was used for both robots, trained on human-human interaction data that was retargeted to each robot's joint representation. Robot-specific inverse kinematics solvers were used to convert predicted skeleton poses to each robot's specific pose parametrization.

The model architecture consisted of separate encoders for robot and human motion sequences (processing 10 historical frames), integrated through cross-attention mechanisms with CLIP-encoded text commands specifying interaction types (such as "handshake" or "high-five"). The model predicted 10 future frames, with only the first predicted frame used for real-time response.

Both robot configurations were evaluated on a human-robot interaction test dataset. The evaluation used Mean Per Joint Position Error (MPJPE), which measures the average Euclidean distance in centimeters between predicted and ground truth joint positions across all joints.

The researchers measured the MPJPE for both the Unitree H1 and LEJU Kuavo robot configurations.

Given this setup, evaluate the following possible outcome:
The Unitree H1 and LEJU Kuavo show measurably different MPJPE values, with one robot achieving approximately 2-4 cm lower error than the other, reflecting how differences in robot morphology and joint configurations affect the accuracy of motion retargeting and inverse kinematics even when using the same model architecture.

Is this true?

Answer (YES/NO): NO